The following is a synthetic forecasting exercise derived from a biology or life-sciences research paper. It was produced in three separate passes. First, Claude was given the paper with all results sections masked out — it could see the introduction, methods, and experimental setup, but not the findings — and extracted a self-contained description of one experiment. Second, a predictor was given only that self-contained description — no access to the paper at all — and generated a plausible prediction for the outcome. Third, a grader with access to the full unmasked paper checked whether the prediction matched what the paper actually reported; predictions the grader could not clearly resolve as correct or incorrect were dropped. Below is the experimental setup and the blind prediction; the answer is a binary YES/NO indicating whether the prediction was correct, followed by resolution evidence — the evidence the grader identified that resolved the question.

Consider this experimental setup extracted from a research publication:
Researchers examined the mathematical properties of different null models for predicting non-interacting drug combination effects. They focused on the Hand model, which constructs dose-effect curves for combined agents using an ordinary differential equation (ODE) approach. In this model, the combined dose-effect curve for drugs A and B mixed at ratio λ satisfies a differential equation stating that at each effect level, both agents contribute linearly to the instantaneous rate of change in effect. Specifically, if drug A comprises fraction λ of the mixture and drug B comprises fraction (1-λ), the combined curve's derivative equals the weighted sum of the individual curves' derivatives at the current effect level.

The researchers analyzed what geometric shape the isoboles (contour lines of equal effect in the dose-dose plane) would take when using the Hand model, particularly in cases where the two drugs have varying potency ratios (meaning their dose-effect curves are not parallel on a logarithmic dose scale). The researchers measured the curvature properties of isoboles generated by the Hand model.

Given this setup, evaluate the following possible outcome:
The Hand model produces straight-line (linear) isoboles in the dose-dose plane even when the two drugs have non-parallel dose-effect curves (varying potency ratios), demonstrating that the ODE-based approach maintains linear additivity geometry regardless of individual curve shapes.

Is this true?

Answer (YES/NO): NO